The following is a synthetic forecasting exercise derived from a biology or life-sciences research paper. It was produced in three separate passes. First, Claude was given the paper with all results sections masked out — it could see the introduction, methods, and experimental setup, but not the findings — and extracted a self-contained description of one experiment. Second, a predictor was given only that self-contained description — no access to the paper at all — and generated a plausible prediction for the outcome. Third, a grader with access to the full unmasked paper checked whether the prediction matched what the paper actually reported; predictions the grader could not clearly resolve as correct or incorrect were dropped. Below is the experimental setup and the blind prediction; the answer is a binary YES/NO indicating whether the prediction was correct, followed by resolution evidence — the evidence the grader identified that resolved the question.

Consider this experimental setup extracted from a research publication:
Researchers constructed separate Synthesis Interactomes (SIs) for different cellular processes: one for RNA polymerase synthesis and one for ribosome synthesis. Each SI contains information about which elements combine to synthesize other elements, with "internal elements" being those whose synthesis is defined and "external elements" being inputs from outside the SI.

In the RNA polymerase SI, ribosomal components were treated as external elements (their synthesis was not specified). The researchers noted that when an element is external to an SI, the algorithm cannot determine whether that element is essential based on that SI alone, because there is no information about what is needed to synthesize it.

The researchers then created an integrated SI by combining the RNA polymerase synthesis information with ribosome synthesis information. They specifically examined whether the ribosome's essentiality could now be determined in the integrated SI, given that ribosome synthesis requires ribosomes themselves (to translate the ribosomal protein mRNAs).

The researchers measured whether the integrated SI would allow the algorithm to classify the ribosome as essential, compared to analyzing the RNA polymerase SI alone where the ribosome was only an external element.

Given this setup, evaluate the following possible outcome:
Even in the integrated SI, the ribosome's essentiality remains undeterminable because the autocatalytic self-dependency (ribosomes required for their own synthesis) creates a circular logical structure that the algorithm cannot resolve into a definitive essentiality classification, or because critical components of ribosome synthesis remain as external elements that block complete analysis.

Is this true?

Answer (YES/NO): NO